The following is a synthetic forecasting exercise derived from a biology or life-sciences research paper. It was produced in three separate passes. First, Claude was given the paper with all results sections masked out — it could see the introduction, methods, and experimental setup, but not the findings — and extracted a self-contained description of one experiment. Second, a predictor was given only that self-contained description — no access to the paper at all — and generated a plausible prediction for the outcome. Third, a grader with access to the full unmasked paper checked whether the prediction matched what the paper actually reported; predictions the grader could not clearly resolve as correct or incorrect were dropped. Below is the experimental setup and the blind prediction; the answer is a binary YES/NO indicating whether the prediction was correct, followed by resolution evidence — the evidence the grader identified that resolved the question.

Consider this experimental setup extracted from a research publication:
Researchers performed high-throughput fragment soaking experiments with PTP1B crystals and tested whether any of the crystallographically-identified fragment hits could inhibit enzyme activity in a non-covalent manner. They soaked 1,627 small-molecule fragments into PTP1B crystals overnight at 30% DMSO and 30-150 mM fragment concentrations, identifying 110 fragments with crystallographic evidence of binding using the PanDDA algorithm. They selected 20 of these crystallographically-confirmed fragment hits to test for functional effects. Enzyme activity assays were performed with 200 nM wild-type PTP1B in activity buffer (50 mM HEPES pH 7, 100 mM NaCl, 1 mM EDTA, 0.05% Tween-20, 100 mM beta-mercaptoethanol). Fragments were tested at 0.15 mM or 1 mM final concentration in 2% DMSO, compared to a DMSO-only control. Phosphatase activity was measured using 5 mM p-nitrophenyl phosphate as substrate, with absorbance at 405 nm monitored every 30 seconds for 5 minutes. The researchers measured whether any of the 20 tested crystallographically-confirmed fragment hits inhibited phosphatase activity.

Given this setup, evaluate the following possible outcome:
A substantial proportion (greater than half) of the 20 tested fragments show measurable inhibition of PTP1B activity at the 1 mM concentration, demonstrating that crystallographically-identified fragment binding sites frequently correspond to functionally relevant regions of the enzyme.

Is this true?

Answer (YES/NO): NO